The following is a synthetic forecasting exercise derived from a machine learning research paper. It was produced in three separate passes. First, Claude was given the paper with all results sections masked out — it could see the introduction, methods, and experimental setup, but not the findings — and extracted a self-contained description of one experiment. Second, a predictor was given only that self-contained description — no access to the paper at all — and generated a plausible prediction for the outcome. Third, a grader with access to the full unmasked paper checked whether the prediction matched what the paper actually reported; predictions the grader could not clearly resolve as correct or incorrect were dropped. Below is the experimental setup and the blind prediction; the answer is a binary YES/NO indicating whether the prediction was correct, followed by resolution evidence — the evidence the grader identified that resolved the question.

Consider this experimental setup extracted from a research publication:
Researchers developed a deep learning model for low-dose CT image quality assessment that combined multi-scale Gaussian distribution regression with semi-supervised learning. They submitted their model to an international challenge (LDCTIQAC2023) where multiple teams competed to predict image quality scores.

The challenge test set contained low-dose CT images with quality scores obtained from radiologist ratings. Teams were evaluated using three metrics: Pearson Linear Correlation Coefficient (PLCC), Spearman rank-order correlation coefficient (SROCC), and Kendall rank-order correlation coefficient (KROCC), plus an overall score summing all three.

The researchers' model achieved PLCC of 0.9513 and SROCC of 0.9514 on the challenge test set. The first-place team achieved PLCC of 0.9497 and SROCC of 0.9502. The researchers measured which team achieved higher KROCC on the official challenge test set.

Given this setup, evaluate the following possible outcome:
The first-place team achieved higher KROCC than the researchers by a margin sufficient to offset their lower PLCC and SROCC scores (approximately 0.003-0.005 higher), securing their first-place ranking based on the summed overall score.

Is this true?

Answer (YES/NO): YES